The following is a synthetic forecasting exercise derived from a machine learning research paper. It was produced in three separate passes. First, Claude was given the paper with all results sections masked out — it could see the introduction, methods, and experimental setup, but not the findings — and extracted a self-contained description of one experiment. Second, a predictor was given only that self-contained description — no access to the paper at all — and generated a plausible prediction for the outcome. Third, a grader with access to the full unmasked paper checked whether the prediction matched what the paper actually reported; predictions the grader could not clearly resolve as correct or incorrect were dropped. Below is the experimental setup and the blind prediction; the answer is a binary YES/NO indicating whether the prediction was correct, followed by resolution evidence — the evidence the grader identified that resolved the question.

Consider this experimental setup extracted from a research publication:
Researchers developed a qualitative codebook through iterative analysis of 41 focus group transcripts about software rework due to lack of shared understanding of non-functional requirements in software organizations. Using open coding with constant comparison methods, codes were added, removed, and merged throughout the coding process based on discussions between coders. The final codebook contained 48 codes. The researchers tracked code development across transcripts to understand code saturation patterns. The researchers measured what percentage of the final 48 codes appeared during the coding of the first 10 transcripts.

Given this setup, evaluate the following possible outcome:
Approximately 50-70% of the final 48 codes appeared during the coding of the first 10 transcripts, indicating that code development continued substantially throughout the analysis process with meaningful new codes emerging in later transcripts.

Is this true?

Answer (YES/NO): NO